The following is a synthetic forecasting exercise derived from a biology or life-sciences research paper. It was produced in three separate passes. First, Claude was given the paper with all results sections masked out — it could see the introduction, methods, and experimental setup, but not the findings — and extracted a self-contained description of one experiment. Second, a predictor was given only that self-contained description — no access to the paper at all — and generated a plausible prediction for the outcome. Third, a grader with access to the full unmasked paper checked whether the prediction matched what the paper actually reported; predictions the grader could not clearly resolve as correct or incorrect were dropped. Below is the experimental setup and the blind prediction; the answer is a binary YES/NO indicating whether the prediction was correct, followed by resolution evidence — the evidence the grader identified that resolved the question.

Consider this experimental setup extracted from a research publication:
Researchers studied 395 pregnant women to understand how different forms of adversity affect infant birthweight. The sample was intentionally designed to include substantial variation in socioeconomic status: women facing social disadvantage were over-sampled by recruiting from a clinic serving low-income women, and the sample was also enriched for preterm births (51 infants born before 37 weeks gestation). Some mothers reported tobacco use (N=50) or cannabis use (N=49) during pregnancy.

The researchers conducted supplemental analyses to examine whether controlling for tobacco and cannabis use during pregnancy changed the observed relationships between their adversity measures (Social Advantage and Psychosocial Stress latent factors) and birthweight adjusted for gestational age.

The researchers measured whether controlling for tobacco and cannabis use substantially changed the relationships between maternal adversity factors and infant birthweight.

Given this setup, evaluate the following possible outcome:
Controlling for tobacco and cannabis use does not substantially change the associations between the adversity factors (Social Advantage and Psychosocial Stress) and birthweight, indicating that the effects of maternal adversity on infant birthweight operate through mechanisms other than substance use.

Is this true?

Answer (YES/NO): YES